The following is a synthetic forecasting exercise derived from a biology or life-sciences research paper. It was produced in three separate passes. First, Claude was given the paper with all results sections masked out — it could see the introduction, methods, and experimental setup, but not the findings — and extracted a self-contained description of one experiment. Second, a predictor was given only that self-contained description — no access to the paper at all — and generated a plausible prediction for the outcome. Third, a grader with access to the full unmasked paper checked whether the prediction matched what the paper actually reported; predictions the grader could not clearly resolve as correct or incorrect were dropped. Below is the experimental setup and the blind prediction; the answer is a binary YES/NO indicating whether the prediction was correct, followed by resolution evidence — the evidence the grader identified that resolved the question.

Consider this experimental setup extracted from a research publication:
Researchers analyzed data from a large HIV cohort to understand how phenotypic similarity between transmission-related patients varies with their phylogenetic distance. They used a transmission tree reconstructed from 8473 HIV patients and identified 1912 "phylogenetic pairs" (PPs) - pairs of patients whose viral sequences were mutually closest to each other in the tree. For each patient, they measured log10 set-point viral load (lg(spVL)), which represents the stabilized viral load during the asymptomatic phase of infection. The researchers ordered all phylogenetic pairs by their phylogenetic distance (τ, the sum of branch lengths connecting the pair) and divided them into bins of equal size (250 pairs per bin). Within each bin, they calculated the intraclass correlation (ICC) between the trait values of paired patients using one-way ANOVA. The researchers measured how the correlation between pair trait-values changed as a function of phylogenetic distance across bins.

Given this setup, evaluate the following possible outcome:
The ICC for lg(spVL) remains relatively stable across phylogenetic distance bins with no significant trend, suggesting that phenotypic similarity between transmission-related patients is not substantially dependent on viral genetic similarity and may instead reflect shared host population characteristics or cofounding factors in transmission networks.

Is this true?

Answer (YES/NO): NO